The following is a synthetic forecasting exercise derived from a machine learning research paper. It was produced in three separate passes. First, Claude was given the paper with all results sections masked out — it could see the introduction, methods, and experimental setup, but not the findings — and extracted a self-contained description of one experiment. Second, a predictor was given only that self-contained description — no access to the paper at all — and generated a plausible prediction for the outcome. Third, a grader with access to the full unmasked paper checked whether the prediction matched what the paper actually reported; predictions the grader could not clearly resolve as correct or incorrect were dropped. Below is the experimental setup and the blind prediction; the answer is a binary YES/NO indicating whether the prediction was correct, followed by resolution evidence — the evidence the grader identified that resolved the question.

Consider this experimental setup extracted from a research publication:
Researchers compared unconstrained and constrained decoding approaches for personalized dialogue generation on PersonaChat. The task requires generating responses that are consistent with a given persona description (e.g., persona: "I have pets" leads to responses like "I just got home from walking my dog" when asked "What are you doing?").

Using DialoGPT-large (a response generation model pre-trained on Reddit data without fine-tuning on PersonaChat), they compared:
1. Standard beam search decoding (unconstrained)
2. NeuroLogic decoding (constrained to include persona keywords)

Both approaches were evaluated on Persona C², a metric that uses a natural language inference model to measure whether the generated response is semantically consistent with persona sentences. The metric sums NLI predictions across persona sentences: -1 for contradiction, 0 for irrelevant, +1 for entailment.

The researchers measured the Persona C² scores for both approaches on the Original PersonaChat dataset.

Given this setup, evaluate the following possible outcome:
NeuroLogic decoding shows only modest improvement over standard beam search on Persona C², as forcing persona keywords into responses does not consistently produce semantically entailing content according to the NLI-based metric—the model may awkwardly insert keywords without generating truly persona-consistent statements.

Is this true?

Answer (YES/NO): NO